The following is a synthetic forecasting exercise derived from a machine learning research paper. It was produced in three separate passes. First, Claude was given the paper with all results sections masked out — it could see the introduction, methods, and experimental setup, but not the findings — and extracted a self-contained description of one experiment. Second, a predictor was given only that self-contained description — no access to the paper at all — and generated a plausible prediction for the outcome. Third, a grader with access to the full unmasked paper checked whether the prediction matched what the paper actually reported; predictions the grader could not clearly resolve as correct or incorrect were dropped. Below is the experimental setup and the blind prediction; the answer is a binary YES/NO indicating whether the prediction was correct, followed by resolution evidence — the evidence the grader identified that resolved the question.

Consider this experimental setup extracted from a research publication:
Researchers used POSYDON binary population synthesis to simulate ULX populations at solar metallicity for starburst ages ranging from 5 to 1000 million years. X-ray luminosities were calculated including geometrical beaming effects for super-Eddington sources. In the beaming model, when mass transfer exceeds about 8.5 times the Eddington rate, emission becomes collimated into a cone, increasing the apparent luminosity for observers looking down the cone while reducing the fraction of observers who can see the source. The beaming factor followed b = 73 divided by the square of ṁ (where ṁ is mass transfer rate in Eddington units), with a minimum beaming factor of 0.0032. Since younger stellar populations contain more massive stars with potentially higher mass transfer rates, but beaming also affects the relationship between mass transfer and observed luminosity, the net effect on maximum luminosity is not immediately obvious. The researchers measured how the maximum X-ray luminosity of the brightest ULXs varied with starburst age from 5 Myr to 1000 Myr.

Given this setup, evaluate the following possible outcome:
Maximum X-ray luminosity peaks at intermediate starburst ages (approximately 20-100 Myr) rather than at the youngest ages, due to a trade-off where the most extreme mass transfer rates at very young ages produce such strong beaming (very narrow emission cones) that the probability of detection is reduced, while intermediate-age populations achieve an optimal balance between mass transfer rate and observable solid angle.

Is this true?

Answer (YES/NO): NO